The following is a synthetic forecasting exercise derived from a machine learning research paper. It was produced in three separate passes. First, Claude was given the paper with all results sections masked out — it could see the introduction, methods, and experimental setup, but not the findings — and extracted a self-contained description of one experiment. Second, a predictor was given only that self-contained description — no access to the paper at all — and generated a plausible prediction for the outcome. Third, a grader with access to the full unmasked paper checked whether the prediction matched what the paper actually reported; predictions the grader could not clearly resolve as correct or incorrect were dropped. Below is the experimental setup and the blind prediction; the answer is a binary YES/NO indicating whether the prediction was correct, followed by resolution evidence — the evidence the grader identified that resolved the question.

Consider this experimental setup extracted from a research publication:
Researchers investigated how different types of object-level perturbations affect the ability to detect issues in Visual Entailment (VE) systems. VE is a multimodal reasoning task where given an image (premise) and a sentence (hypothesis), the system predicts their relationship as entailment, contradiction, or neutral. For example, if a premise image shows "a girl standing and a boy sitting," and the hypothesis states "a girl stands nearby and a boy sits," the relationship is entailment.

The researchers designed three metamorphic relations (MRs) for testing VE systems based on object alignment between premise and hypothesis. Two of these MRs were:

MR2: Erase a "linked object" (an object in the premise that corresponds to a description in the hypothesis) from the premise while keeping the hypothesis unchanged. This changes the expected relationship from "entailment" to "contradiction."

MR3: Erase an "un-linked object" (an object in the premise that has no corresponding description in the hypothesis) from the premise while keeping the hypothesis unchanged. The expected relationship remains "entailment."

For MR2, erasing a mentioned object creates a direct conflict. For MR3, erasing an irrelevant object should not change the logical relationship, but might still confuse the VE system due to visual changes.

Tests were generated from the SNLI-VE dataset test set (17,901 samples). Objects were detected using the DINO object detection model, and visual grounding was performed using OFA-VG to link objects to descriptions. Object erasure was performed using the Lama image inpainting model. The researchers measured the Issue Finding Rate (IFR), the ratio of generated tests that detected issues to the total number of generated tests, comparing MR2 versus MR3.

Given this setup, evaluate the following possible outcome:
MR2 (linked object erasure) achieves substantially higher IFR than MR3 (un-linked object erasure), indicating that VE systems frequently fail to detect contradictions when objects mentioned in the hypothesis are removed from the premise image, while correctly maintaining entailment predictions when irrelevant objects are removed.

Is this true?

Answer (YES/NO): NO